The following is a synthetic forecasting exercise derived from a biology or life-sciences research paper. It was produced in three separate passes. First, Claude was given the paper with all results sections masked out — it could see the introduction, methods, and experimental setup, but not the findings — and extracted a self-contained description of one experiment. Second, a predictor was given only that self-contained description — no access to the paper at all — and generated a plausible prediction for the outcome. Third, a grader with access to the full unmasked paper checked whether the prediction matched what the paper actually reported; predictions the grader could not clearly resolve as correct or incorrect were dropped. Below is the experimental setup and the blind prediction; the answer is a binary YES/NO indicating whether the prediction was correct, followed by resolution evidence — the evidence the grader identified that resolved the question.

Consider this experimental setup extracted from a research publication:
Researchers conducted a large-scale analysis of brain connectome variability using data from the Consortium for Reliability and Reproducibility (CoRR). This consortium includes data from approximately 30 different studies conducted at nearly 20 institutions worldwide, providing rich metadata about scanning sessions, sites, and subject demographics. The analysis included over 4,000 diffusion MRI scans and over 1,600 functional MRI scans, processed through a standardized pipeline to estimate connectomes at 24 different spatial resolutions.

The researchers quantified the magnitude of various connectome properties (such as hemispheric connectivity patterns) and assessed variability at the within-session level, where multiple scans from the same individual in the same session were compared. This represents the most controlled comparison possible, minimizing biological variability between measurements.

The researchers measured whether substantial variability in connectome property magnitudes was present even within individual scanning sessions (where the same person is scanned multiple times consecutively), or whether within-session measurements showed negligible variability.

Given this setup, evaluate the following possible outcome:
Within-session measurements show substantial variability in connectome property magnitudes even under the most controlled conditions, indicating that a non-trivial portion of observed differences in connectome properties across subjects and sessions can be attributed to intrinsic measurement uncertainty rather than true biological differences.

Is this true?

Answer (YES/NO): NO